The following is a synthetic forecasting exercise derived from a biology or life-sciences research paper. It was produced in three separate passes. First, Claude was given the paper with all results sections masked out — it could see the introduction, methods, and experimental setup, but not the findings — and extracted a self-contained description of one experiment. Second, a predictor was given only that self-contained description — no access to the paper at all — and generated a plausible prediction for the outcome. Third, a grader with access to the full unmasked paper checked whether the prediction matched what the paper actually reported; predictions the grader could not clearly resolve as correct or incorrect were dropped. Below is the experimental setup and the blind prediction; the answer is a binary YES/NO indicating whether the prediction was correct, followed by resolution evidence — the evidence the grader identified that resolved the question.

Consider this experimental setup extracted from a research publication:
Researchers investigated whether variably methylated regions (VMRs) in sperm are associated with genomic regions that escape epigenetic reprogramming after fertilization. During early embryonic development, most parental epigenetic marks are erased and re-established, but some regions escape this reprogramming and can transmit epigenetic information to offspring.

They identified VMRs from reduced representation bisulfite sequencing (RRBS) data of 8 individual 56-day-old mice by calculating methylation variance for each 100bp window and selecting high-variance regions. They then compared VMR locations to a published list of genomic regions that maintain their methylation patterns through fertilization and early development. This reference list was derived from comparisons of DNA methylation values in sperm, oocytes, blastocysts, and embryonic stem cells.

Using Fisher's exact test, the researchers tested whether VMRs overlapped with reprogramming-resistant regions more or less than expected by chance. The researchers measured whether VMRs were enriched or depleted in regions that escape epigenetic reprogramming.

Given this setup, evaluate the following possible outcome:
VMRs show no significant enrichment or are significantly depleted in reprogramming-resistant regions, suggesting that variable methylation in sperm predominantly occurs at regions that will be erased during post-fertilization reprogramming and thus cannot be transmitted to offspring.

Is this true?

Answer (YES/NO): YES